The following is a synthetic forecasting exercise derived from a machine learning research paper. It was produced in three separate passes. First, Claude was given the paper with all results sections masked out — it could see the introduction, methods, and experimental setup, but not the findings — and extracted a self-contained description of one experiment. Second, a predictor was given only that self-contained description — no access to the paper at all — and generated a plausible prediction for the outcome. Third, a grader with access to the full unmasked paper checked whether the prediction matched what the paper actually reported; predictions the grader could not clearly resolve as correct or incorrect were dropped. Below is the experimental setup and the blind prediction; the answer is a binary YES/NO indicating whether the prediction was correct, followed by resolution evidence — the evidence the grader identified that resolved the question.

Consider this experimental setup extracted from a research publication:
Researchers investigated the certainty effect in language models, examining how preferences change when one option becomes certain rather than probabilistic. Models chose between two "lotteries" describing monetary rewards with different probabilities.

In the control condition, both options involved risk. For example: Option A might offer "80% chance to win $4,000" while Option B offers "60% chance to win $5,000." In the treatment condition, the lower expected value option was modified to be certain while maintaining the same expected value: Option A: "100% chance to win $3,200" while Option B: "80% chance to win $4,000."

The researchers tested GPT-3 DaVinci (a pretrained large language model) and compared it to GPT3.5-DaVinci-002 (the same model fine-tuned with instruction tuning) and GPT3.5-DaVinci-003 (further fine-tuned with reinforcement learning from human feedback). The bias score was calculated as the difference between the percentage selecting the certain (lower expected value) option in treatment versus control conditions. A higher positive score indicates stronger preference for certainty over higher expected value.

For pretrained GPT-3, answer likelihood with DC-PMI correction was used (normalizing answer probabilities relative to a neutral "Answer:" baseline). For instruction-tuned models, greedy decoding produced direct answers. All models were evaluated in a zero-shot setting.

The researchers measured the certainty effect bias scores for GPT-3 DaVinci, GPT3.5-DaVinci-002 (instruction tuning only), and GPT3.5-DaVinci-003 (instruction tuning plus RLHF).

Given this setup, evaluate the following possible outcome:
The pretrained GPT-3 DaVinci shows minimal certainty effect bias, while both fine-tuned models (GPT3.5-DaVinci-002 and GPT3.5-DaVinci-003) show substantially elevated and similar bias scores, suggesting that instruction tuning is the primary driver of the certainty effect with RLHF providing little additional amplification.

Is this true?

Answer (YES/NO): NO